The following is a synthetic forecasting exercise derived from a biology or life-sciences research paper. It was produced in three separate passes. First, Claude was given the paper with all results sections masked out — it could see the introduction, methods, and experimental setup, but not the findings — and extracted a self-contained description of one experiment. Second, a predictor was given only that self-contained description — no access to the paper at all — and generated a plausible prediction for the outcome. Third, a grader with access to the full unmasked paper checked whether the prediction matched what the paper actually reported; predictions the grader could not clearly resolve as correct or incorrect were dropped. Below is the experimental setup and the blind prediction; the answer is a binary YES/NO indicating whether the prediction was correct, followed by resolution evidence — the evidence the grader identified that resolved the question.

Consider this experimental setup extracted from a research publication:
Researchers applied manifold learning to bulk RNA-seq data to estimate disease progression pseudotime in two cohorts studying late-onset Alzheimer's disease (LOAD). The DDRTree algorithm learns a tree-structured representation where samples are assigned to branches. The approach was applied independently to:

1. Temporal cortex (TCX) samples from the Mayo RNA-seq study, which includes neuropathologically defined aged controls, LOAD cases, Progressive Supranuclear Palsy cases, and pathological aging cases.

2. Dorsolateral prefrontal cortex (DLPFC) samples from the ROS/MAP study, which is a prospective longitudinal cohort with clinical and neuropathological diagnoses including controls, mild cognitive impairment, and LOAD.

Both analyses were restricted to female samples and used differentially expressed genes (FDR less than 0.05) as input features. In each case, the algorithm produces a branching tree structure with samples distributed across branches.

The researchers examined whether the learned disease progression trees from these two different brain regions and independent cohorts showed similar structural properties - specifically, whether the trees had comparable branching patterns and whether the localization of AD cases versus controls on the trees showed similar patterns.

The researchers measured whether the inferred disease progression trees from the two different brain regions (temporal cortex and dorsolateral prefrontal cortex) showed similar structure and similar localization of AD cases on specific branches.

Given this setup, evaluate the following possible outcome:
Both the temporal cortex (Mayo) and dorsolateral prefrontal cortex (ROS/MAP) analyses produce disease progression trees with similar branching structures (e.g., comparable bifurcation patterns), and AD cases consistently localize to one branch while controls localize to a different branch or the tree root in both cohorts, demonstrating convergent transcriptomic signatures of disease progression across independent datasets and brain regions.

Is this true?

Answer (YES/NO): NO